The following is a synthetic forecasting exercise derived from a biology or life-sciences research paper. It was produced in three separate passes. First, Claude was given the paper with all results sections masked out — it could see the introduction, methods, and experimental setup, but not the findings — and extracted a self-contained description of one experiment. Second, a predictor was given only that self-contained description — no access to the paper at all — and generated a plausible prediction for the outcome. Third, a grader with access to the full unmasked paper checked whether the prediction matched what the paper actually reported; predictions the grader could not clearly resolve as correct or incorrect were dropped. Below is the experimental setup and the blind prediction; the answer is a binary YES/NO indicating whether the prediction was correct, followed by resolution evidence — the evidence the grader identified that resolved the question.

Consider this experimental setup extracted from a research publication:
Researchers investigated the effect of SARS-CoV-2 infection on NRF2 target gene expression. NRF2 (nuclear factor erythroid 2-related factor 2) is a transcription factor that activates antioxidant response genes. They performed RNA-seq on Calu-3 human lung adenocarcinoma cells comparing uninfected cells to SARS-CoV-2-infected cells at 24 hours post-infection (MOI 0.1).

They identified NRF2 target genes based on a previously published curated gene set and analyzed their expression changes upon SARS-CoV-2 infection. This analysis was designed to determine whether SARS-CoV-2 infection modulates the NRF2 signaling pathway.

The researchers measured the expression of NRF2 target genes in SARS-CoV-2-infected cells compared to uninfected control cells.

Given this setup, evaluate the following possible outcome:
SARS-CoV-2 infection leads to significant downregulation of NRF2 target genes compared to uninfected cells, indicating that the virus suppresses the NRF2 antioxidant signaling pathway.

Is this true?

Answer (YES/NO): NO